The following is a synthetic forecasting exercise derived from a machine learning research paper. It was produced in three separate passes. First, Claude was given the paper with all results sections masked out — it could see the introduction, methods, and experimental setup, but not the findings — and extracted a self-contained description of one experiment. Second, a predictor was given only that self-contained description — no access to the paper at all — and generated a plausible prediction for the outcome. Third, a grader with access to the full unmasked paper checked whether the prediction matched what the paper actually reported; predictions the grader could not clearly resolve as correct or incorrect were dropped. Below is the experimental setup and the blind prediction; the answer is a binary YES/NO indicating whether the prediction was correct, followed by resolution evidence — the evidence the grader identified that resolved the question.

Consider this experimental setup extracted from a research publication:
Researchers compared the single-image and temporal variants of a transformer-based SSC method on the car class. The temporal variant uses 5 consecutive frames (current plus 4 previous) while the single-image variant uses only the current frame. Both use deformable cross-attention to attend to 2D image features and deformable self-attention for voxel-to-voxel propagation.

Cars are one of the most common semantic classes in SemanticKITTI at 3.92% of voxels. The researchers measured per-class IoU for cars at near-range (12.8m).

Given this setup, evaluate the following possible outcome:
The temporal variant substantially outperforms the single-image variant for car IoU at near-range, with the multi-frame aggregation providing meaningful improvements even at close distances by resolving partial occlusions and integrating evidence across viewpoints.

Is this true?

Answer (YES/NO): YES